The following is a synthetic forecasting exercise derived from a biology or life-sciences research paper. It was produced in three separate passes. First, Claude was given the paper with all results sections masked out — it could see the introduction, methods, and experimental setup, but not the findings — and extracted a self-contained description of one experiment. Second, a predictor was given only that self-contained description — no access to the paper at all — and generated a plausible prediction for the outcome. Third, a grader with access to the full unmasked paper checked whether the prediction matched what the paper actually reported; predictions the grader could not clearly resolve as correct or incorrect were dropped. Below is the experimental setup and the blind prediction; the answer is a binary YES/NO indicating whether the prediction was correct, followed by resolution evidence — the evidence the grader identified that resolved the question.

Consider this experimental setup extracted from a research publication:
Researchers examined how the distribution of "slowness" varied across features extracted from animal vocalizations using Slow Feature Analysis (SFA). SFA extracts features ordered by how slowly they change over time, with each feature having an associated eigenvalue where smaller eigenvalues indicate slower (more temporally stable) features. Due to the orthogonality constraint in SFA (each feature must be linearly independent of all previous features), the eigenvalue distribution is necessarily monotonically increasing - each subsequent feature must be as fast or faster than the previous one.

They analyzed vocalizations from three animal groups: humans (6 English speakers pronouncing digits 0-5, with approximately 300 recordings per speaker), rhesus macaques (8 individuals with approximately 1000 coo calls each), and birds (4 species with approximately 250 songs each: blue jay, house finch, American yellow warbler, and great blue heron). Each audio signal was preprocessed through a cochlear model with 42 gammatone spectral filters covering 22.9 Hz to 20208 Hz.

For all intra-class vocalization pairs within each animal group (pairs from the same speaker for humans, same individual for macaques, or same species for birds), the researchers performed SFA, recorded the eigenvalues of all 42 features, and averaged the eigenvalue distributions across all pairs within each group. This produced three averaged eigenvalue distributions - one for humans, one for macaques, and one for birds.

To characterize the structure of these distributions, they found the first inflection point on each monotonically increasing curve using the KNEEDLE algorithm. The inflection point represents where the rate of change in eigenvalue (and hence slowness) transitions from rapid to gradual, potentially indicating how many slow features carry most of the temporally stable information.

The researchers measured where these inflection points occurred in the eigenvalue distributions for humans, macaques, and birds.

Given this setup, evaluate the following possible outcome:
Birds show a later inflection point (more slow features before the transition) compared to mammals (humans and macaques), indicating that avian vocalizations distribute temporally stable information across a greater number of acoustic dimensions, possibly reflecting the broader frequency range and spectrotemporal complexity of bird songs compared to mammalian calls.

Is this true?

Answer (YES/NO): YES